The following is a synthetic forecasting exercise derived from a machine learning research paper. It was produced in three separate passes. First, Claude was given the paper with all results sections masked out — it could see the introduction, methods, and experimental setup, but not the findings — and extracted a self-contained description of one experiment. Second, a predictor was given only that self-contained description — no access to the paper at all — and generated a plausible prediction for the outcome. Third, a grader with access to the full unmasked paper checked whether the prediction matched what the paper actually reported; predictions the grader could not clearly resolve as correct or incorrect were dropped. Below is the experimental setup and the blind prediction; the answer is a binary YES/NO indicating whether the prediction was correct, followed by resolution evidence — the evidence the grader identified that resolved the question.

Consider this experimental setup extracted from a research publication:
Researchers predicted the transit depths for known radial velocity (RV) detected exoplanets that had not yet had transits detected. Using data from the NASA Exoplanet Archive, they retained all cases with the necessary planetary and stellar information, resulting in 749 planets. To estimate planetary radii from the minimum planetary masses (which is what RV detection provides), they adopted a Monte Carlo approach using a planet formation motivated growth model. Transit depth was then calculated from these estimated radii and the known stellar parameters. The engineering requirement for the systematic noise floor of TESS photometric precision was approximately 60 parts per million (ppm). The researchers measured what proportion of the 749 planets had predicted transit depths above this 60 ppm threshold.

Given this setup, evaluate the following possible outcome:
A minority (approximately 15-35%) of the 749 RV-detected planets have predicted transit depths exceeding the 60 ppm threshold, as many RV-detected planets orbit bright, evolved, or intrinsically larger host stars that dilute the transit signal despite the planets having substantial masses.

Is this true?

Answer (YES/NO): NO